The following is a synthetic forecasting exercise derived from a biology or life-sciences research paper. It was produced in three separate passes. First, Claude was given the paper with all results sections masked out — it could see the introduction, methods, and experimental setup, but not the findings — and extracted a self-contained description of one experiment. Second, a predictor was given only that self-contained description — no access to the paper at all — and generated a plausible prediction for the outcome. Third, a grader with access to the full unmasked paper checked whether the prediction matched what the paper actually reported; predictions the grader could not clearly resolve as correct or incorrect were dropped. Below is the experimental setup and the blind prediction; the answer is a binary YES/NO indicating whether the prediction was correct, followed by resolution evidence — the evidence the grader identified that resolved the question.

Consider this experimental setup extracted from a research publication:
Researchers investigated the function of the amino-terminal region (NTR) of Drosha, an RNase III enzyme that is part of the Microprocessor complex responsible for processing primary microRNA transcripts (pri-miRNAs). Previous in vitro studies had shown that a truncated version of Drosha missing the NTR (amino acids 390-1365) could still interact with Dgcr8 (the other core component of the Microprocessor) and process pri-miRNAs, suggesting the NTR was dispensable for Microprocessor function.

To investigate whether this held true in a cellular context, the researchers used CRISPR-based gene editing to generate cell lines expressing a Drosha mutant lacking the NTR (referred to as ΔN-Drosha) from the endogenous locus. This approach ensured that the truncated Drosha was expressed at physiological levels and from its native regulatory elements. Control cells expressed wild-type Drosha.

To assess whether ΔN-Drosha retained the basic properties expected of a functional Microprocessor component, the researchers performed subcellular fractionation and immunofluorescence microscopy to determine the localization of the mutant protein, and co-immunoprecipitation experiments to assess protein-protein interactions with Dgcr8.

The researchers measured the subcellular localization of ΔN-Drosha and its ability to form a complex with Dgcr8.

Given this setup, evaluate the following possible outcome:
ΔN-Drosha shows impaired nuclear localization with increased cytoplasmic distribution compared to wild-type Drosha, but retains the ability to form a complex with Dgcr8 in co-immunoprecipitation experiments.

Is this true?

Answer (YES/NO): YES